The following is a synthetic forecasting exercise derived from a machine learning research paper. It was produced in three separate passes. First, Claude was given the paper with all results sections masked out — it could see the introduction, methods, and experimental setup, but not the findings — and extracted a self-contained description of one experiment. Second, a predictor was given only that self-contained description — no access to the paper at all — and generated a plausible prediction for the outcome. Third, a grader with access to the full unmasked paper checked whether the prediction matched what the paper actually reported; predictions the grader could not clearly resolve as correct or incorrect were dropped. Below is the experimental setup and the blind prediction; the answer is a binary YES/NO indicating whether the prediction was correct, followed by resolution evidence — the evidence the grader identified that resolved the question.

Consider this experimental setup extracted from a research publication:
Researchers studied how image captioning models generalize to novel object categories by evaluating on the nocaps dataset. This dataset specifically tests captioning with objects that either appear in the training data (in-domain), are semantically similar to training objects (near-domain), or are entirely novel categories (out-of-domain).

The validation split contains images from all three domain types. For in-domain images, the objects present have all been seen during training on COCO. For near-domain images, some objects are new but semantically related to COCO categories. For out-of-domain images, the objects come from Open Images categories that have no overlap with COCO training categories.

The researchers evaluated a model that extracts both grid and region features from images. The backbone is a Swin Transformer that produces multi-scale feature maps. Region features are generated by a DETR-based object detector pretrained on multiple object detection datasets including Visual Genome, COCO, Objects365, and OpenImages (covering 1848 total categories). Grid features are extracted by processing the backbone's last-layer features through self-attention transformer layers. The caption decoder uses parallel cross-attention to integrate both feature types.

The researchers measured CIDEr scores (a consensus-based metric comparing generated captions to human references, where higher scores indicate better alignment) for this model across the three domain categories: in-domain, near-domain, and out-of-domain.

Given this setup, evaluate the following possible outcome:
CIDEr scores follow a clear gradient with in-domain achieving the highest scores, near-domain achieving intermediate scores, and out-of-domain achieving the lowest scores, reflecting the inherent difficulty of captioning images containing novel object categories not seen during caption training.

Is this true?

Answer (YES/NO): YES